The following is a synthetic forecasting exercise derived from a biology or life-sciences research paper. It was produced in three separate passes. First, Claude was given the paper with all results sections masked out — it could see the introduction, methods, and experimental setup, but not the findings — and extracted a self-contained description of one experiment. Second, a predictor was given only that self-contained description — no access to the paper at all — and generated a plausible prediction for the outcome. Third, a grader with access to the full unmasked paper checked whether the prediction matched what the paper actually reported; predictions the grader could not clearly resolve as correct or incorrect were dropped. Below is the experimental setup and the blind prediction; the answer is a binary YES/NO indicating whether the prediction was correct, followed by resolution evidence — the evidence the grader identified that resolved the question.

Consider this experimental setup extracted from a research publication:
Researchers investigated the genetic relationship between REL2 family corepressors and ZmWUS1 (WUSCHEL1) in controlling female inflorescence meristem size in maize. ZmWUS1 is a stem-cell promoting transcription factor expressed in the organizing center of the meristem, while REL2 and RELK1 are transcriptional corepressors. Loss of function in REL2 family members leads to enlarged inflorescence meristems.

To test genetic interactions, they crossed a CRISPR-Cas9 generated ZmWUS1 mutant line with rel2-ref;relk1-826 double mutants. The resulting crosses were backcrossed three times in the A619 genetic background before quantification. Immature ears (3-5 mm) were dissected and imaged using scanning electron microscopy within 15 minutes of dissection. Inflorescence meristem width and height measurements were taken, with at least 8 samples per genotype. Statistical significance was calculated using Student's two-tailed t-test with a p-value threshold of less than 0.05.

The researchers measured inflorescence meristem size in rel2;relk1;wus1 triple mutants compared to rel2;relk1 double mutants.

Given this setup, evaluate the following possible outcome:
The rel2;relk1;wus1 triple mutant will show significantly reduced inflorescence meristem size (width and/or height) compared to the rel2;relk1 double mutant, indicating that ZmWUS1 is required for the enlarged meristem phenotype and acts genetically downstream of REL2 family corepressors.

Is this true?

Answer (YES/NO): YES